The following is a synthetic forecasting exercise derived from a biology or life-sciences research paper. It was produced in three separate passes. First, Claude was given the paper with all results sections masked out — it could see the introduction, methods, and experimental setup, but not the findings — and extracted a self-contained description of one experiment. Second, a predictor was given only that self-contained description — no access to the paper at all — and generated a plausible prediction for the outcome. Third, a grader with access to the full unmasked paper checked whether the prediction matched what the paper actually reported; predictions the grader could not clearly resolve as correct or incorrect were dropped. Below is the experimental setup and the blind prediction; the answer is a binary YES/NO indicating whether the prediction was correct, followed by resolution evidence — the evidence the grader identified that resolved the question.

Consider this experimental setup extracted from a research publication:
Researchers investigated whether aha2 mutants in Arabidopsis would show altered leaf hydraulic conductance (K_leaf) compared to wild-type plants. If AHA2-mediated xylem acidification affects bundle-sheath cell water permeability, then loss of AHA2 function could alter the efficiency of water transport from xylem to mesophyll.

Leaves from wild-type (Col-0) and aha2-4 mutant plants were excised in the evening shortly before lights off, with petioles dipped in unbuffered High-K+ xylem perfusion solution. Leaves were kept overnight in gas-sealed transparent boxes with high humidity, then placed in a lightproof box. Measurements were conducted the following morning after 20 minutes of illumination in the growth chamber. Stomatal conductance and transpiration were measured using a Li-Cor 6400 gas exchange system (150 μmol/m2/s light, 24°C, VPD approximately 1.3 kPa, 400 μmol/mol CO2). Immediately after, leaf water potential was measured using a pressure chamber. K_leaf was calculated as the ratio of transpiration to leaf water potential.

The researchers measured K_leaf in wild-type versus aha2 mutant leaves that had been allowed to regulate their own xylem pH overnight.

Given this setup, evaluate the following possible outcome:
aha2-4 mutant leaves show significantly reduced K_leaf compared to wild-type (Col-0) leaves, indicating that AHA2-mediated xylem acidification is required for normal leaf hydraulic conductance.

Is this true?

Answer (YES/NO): YES